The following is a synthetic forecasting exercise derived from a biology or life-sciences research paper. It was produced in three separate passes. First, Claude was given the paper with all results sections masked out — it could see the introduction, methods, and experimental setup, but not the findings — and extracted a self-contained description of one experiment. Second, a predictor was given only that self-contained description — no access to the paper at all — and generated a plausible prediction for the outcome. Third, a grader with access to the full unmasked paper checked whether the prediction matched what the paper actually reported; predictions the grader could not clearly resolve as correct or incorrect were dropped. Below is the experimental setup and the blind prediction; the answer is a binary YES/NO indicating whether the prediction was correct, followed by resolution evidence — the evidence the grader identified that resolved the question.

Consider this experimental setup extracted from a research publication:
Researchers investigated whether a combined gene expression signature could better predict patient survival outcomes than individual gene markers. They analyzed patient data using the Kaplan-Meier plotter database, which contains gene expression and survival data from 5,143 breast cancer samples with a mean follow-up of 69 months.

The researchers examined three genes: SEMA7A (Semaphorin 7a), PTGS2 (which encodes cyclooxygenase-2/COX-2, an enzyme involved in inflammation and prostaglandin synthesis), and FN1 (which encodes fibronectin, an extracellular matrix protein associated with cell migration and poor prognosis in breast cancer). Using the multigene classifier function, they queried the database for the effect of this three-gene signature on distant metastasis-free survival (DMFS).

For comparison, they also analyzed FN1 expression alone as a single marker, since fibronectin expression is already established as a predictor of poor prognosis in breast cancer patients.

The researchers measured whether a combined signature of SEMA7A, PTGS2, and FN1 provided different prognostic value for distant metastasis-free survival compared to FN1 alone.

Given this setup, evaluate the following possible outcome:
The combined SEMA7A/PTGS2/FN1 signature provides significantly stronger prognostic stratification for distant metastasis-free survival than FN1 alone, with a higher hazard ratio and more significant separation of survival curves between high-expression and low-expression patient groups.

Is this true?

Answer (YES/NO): YES